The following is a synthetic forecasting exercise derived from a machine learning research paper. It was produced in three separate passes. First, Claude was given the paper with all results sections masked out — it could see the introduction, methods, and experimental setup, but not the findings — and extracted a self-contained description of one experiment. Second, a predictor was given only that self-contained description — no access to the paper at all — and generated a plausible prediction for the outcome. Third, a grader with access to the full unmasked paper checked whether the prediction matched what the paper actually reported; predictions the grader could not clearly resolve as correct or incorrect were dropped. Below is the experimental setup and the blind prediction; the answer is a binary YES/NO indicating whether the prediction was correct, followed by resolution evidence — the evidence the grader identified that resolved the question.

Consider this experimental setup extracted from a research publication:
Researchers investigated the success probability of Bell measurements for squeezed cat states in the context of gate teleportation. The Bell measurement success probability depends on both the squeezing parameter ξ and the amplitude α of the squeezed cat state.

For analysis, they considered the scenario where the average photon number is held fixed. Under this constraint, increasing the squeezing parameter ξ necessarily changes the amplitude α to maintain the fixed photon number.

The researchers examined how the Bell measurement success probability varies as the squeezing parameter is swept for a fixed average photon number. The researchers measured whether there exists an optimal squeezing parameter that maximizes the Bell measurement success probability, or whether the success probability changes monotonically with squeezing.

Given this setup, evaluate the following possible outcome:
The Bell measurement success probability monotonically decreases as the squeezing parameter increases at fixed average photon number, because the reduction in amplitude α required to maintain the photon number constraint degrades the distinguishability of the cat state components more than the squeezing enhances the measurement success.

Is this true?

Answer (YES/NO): NO